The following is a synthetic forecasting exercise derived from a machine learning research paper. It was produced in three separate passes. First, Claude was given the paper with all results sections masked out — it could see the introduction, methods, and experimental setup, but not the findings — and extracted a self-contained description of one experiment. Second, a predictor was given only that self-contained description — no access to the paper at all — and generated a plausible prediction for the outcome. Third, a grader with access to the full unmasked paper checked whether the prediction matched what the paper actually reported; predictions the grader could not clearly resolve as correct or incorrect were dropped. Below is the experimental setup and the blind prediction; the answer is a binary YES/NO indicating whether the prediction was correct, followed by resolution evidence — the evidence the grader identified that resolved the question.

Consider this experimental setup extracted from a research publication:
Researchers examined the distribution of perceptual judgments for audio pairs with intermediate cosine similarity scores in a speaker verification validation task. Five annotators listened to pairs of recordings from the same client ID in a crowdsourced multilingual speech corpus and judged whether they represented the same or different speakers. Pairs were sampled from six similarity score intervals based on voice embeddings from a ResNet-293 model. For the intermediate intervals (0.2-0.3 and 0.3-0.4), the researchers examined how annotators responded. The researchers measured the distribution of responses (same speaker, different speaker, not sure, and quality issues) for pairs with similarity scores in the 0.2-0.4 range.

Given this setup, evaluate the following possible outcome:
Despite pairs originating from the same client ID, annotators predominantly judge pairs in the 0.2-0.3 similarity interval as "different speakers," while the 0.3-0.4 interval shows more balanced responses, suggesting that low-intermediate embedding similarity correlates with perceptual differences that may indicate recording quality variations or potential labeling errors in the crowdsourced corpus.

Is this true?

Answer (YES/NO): YES